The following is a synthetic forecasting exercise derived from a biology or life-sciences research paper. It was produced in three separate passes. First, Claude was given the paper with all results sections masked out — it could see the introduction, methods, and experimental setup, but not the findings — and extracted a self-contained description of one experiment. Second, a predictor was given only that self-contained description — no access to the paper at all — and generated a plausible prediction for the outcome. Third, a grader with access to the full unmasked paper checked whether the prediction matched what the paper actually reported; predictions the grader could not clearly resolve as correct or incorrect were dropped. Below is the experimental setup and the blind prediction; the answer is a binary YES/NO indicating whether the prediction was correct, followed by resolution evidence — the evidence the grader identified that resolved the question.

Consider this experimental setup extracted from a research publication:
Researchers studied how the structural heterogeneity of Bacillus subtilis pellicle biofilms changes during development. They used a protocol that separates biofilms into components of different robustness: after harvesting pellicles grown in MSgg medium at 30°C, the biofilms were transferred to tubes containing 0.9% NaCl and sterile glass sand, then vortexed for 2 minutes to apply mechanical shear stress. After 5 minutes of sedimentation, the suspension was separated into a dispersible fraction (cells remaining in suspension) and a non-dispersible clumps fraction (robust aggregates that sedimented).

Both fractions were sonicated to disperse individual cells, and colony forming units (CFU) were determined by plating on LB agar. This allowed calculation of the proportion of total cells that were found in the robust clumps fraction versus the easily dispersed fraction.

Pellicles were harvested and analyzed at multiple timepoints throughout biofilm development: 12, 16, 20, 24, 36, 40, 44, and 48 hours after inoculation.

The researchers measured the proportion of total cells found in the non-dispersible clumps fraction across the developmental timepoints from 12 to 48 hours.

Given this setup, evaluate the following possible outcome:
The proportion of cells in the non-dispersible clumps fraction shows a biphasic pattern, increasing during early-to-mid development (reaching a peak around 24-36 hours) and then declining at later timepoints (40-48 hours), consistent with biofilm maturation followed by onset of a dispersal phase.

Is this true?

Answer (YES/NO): NO